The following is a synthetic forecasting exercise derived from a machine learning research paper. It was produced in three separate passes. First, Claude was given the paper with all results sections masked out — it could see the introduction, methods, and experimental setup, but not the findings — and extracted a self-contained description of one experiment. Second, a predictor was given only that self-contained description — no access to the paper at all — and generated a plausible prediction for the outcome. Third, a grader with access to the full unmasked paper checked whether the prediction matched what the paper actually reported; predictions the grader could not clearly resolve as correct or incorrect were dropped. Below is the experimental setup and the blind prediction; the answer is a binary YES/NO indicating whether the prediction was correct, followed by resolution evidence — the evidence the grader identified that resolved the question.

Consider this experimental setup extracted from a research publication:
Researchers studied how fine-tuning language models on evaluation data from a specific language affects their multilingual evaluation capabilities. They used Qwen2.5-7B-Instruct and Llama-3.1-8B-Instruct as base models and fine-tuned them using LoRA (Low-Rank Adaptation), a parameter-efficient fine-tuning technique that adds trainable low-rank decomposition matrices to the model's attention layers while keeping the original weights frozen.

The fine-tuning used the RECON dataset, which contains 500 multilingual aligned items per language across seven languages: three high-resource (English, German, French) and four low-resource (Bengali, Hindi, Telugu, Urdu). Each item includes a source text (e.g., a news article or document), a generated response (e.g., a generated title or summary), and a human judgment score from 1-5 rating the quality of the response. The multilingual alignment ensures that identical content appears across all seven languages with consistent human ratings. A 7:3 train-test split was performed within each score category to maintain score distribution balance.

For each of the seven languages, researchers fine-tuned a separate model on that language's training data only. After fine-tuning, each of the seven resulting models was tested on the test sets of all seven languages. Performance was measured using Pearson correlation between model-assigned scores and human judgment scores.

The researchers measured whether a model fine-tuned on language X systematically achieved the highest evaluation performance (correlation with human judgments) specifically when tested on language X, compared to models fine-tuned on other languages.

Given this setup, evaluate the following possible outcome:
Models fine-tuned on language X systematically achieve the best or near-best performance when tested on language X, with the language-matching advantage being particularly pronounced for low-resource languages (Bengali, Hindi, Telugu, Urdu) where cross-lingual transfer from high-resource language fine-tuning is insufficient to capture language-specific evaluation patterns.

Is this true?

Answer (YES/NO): NO